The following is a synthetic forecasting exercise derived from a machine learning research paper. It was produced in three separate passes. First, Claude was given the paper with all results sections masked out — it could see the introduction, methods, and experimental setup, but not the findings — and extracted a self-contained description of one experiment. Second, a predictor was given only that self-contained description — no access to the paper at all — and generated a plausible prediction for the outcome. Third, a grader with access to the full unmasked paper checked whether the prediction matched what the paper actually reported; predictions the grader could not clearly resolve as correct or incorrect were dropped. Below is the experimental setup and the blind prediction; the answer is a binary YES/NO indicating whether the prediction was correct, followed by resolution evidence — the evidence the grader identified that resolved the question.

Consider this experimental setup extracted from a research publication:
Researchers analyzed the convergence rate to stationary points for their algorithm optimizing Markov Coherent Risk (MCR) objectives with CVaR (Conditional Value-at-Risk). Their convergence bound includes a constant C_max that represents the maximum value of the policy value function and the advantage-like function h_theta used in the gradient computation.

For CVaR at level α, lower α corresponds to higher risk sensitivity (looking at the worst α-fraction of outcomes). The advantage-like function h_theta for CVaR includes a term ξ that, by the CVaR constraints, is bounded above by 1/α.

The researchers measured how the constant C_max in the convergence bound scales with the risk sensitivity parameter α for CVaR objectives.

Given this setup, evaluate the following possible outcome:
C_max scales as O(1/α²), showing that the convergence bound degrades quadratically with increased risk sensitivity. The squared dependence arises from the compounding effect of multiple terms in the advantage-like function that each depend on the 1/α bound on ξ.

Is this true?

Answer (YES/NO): NO